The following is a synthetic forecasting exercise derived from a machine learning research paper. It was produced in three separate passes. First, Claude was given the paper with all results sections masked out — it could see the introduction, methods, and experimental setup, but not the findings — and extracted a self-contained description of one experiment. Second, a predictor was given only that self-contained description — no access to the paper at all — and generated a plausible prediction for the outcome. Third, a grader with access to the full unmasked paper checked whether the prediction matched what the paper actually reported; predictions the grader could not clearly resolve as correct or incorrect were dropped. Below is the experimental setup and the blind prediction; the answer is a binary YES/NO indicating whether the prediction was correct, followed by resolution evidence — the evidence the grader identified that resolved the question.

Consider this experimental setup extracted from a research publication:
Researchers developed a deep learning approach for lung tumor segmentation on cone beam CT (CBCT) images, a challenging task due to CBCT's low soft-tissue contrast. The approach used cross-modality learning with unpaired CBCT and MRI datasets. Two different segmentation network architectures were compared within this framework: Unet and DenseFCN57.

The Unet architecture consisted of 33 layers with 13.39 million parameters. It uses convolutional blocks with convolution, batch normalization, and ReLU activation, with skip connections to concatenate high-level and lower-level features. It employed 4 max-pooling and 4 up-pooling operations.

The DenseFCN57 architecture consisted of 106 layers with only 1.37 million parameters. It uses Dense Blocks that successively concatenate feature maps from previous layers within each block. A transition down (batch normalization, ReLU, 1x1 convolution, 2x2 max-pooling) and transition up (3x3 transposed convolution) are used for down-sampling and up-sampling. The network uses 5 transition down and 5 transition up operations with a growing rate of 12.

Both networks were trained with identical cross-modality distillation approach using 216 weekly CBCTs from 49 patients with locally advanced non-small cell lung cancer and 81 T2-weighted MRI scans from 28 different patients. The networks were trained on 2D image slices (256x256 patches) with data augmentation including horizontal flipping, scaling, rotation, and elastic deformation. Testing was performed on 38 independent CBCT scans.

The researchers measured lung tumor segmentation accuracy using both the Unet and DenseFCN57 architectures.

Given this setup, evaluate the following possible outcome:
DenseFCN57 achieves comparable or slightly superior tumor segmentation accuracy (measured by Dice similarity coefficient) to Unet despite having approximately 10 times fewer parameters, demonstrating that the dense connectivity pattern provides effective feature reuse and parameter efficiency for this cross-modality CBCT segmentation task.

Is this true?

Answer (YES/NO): NO